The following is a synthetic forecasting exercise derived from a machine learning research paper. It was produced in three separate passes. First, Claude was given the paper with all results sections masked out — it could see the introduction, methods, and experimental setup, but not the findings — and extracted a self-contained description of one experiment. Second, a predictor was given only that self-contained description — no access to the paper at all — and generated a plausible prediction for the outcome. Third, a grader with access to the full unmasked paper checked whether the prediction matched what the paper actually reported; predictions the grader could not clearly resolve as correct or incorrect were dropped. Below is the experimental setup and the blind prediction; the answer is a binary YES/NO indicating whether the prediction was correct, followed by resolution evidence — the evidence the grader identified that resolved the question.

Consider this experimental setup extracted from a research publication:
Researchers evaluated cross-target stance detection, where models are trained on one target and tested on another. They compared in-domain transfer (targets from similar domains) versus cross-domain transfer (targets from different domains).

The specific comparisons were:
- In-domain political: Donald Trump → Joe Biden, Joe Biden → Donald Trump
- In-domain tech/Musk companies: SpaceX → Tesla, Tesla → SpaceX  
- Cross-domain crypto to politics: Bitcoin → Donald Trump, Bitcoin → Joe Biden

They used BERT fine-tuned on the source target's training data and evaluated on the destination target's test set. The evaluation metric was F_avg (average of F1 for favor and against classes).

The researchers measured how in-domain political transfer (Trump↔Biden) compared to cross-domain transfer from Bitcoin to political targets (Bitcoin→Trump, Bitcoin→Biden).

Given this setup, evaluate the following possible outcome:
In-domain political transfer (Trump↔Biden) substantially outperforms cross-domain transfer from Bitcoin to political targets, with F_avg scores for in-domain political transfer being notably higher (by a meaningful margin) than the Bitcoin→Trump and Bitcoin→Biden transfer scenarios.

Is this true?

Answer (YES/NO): NO